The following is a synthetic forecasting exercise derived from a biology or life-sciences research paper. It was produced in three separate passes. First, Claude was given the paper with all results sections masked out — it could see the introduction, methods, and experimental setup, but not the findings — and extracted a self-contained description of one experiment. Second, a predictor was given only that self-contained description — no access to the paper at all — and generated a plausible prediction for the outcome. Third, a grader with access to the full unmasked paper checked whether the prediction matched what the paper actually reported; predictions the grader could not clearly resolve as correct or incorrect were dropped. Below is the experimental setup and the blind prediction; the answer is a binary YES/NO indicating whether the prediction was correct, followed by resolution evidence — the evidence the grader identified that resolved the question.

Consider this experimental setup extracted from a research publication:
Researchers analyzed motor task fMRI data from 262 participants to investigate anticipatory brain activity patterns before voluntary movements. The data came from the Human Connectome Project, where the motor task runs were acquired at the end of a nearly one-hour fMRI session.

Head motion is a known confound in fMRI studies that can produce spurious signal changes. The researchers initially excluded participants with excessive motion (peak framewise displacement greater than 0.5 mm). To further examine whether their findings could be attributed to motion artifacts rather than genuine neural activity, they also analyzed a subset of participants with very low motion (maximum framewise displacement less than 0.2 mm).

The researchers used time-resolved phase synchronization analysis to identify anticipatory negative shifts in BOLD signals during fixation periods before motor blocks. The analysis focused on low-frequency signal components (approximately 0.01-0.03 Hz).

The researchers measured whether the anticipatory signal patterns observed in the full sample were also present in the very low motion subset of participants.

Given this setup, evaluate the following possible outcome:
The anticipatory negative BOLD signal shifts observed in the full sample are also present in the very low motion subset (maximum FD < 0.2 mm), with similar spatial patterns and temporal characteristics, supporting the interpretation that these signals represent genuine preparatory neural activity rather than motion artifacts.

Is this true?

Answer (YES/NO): YES